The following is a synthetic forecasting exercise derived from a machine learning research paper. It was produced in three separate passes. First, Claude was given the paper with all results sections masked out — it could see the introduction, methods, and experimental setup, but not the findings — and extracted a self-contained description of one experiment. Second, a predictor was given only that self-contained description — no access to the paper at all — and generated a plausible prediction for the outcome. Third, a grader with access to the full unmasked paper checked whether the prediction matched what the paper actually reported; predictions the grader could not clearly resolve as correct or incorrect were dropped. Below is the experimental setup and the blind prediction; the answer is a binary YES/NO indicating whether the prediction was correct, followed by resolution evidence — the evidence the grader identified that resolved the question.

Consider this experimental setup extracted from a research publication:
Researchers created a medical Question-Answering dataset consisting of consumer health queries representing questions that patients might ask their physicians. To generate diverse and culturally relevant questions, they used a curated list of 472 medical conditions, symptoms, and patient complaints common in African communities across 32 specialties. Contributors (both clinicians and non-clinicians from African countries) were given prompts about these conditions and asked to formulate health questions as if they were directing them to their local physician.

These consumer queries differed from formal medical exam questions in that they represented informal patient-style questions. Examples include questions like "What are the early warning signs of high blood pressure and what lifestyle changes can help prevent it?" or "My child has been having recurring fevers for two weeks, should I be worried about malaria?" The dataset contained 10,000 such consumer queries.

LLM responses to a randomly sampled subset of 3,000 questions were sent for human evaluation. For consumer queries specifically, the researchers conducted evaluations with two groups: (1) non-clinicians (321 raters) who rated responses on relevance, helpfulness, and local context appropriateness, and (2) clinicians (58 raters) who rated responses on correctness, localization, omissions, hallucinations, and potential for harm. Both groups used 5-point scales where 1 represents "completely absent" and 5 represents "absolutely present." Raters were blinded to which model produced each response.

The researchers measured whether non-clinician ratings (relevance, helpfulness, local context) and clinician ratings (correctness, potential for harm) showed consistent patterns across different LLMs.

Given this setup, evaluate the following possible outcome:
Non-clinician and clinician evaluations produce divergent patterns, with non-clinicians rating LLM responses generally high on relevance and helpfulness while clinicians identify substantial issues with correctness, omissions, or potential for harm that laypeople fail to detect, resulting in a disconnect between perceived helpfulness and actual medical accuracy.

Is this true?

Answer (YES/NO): NO